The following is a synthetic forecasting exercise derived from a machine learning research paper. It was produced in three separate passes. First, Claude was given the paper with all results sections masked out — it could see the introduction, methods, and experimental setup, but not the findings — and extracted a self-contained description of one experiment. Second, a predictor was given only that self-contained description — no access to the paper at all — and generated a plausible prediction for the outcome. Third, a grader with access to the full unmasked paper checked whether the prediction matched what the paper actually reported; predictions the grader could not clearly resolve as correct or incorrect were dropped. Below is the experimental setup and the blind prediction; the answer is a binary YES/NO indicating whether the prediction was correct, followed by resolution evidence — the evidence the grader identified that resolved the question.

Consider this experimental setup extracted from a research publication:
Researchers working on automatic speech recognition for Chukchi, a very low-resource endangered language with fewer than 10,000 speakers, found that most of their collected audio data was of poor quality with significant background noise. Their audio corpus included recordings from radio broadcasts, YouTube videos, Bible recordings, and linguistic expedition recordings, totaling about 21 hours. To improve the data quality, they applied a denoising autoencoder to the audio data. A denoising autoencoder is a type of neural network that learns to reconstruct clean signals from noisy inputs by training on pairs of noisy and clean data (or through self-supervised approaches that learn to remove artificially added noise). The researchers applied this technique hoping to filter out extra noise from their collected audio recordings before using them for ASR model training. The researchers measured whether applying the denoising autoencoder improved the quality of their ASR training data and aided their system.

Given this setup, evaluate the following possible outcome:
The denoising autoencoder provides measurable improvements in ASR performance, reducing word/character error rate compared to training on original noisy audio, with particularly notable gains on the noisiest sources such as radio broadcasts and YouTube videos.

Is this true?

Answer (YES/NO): NO